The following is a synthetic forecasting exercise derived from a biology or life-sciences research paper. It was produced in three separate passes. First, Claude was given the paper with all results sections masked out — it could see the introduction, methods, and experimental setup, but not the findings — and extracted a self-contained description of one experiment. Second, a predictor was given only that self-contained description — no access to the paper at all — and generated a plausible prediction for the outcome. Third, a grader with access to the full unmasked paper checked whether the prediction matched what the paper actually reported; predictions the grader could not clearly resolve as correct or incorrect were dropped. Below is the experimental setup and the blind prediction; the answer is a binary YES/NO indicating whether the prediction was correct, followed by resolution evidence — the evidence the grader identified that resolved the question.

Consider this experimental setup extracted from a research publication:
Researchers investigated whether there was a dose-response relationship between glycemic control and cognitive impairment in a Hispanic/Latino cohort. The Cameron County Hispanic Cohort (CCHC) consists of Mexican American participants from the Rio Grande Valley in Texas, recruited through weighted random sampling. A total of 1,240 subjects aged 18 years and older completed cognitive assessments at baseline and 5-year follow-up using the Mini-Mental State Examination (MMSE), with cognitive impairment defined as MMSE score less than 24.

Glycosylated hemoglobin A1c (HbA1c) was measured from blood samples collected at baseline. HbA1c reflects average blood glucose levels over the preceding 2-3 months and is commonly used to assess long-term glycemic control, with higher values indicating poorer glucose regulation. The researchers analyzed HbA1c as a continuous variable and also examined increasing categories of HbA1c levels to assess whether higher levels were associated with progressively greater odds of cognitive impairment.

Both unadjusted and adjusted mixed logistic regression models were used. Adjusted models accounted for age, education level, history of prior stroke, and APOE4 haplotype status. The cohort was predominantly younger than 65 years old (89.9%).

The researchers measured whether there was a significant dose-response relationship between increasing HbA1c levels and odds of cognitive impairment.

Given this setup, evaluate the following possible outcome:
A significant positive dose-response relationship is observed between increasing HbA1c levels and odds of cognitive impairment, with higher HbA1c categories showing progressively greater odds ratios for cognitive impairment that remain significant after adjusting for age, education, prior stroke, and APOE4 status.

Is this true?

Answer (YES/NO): YES